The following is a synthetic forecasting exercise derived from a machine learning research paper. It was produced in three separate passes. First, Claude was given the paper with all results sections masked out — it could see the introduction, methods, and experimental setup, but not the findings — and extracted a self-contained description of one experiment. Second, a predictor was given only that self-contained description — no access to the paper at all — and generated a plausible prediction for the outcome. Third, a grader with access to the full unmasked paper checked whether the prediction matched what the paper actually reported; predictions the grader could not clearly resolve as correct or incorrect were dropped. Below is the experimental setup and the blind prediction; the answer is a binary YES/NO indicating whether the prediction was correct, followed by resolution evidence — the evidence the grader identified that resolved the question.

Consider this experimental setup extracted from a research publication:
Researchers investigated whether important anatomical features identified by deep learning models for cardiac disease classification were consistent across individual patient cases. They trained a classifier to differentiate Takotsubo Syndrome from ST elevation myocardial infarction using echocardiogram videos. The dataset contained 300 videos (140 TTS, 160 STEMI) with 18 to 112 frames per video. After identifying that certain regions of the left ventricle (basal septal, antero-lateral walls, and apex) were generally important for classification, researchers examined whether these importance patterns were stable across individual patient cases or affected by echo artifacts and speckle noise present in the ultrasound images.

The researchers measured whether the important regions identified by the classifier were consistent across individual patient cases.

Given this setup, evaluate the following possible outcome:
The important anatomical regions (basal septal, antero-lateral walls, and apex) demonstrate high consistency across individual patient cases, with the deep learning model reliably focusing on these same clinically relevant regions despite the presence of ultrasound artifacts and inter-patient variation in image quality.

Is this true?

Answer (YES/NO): NO